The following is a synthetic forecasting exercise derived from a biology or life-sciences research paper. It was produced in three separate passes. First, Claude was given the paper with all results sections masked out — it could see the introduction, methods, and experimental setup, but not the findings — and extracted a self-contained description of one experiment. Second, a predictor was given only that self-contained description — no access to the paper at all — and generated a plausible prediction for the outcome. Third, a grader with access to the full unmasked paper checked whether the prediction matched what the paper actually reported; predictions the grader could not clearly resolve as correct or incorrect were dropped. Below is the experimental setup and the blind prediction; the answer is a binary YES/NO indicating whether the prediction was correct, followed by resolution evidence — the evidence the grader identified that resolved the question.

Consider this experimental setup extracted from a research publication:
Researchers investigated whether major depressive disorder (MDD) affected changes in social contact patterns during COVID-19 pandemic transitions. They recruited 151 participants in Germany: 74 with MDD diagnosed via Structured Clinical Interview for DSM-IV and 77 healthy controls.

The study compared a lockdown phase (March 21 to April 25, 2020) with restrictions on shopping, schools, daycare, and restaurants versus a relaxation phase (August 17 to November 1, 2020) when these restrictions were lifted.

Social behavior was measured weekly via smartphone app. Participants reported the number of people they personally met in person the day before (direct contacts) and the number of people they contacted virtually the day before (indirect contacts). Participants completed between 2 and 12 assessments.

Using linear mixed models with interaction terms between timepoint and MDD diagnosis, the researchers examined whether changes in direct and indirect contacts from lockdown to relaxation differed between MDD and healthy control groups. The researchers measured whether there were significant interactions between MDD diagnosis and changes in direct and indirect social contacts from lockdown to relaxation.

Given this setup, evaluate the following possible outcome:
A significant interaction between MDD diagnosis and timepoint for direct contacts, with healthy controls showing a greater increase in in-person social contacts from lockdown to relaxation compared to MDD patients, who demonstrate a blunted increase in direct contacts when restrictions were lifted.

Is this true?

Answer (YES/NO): NO